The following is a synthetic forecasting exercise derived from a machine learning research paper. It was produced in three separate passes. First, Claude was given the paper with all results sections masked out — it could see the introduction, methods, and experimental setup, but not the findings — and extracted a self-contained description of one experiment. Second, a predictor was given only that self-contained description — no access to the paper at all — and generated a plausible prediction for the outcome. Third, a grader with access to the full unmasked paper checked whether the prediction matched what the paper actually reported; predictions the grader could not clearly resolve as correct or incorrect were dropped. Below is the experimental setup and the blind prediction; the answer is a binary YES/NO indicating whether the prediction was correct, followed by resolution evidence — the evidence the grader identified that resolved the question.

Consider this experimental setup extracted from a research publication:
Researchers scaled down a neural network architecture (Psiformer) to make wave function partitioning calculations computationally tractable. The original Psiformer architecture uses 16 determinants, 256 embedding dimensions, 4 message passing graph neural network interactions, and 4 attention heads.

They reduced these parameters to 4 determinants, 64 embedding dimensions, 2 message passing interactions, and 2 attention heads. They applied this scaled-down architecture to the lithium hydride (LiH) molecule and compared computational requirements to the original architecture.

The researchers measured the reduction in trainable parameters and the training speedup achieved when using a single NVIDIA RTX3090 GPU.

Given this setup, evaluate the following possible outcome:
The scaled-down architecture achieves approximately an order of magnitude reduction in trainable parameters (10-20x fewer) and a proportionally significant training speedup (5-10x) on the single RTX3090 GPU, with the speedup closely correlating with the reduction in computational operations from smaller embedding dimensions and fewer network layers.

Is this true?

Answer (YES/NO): NO